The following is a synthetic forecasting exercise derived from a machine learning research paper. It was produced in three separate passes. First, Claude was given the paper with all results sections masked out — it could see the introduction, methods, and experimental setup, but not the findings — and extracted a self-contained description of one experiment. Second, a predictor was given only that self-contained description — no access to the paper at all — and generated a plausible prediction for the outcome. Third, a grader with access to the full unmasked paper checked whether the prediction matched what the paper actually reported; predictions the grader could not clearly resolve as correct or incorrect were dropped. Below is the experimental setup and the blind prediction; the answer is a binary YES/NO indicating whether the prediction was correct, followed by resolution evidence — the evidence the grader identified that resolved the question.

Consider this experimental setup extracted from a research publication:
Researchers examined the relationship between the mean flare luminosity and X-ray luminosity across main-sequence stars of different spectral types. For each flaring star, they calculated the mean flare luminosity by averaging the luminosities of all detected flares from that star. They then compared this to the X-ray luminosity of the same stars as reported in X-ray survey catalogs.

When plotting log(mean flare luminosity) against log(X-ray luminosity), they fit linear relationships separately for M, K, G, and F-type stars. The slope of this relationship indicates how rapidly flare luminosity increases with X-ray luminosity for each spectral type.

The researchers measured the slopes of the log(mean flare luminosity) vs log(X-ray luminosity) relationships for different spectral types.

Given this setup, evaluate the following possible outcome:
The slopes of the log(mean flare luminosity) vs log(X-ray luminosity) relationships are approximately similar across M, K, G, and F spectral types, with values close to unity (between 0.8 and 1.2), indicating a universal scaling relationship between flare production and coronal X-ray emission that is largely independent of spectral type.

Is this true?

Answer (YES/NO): NO